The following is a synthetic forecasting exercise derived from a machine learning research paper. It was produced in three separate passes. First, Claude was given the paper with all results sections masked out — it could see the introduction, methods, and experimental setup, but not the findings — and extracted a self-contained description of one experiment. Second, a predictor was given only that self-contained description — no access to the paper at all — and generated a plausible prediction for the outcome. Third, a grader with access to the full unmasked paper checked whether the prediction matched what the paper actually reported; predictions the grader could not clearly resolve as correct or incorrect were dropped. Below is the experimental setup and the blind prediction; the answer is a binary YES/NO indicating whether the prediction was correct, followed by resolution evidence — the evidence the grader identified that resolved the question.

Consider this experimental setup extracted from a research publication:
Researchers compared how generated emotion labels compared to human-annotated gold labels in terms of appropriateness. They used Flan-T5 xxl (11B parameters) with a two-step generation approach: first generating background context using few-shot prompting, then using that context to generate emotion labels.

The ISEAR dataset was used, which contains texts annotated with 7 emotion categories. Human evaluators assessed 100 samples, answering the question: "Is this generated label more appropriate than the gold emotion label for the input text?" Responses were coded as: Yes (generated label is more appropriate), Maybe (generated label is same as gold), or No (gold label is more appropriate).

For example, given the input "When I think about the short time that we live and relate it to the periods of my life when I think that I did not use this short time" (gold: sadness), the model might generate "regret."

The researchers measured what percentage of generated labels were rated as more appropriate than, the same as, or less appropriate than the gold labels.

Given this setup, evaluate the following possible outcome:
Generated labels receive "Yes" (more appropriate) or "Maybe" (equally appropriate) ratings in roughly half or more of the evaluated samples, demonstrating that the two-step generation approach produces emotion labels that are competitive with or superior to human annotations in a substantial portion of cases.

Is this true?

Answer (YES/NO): YES